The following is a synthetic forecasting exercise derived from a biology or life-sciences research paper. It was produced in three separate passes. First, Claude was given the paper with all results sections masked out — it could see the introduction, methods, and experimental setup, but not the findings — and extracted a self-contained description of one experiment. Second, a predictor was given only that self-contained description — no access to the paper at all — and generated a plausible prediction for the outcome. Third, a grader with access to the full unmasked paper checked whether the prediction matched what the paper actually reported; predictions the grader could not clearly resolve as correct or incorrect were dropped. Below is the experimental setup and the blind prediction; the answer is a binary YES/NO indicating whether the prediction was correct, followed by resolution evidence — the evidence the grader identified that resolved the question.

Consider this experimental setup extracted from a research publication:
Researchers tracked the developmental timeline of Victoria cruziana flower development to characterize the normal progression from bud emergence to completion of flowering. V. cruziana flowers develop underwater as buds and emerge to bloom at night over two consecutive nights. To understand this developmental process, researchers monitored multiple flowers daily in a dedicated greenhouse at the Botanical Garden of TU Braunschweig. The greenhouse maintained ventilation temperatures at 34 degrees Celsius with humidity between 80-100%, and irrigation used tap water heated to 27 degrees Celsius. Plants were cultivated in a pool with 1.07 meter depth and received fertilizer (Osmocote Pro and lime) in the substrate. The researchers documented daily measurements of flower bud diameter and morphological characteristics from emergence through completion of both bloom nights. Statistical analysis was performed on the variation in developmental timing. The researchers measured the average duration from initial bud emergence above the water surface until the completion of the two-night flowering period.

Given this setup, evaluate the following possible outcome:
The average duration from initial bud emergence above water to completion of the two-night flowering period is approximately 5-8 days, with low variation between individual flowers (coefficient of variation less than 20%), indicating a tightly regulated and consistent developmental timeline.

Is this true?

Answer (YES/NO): NO